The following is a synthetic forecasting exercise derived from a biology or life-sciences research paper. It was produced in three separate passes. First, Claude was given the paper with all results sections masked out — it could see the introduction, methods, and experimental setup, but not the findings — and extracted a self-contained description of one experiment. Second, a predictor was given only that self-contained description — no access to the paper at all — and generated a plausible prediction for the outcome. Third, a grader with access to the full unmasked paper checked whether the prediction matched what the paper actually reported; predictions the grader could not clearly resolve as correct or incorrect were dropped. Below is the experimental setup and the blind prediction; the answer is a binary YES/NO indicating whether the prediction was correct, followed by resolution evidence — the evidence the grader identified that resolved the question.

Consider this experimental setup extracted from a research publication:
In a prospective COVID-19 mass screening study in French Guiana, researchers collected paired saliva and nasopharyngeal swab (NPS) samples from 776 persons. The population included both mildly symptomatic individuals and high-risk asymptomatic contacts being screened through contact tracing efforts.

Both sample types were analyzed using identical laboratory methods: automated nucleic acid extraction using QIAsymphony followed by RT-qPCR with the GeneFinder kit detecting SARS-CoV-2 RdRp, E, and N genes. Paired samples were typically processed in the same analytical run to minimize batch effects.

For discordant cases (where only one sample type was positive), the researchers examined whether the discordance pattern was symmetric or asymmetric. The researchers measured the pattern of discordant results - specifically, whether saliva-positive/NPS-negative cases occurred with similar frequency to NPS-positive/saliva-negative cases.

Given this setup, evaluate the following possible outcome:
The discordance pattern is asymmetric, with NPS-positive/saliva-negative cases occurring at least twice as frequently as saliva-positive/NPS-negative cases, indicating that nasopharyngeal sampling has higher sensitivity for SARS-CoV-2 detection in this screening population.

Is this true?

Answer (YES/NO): YES